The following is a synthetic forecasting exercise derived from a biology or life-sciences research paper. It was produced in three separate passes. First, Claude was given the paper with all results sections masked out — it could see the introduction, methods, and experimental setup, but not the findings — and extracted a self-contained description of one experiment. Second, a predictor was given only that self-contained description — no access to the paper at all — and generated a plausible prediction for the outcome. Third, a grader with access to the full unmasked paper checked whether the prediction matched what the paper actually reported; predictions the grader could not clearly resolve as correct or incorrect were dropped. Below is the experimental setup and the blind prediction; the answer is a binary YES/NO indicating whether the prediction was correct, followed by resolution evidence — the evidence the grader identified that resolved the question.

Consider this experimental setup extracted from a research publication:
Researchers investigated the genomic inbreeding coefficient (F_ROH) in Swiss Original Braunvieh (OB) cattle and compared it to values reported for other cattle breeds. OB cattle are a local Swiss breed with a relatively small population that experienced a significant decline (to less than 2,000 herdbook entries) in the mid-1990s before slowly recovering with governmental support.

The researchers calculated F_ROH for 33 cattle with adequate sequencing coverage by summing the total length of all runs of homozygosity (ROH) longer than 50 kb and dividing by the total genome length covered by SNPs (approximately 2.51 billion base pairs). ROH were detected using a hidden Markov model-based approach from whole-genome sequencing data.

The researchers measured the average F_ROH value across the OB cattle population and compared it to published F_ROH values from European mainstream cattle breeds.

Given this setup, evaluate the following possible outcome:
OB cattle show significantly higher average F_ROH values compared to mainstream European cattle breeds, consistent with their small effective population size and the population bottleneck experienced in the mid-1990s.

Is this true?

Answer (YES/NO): NO